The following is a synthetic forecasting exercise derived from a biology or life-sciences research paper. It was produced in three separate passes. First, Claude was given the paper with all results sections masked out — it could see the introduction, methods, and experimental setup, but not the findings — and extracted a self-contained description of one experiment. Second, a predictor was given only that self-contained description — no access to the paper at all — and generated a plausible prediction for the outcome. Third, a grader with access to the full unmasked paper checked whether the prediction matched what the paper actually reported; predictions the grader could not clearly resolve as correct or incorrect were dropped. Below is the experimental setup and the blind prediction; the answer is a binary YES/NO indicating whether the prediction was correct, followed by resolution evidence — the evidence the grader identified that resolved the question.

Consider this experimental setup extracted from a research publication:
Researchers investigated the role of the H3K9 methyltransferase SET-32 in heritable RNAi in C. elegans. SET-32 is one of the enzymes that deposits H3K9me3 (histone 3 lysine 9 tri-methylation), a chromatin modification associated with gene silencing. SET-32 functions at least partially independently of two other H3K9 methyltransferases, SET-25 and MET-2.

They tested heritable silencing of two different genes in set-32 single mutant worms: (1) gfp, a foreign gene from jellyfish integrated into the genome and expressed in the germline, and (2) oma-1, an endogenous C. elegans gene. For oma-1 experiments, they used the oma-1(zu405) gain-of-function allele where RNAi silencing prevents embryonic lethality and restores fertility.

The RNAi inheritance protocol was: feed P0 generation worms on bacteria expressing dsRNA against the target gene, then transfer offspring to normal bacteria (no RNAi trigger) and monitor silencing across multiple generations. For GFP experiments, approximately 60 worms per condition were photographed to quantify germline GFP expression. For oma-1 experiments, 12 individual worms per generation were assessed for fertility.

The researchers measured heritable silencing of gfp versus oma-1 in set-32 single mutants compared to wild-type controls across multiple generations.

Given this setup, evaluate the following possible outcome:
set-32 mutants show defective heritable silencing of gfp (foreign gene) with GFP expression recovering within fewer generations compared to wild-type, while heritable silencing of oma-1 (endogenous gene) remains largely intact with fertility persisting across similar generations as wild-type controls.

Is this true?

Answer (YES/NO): YES